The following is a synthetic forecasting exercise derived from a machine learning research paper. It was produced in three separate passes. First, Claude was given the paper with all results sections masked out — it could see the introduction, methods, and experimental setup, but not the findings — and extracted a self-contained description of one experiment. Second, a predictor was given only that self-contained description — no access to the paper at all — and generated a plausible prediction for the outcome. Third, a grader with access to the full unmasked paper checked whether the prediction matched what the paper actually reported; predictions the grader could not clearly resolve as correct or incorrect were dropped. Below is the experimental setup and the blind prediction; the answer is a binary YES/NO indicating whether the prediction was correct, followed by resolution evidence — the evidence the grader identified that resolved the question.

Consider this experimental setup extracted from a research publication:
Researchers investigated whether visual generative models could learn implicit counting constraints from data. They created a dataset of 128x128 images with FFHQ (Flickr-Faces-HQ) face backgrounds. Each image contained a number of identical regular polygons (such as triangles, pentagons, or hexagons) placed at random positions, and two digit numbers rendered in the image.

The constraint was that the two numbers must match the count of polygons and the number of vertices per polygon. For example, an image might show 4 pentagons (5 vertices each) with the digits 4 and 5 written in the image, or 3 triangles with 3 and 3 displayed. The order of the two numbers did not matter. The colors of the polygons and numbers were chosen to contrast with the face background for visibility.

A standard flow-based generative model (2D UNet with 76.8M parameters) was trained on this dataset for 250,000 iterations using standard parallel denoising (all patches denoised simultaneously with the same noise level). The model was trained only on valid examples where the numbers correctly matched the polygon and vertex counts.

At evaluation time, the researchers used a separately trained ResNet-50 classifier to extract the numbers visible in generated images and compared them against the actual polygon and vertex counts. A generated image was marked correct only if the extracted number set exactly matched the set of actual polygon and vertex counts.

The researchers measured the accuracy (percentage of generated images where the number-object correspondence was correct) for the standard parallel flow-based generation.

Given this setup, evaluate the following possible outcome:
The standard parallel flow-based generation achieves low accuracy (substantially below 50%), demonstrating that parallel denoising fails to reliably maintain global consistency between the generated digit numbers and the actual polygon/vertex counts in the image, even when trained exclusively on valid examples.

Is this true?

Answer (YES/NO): YES